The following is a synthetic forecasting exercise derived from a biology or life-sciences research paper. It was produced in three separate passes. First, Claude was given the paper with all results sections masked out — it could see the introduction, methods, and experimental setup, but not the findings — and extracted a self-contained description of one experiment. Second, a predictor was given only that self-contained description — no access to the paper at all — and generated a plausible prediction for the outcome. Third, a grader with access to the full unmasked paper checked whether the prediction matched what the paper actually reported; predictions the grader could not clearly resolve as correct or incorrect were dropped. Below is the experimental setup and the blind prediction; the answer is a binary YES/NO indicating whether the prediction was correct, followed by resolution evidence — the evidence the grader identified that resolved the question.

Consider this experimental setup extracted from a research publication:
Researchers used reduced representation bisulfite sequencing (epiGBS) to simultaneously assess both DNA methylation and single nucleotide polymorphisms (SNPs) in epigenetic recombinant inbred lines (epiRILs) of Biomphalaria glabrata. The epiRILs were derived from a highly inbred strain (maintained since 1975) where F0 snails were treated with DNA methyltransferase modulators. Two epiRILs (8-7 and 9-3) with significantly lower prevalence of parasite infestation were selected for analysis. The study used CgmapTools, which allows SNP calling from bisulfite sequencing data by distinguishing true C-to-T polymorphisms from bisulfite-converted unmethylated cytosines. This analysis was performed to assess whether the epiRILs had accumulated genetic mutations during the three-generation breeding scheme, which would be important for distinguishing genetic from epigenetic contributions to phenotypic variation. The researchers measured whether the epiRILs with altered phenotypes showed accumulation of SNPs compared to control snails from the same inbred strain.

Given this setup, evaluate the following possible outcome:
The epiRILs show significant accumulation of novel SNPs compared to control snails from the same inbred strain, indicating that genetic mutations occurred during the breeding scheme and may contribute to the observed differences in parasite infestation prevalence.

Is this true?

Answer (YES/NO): NO